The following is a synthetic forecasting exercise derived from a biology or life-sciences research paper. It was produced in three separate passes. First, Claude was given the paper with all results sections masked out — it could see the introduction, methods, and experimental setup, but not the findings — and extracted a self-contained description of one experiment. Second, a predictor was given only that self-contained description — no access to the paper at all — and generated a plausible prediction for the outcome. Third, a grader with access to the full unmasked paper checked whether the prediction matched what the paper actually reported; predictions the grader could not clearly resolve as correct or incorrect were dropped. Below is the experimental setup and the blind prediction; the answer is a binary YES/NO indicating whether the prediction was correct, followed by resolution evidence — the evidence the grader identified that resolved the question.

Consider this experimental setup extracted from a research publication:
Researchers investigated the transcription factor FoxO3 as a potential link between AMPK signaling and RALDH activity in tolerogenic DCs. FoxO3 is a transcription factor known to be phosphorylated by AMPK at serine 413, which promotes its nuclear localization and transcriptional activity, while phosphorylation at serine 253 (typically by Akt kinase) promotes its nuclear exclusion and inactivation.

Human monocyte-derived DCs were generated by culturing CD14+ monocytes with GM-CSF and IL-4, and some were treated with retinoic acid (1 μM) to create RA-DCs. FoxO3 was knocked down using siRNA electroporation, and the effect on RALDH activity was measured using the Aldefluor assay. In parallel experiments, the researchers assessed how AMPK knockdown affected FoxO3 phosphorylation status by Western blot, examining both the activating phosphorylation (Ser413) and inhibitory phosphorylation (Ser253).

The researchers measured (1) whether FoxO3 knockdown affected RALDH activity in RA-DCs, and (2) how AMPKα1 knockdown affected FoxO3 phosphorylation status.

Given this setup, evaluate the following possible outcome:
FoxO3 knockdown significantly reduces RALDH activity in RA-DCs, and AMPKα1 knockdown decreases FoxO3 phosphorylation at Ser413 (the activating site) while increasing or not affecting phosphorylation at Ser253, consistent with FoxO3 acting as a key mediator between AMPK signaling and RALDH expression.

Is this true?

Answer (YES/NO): YES